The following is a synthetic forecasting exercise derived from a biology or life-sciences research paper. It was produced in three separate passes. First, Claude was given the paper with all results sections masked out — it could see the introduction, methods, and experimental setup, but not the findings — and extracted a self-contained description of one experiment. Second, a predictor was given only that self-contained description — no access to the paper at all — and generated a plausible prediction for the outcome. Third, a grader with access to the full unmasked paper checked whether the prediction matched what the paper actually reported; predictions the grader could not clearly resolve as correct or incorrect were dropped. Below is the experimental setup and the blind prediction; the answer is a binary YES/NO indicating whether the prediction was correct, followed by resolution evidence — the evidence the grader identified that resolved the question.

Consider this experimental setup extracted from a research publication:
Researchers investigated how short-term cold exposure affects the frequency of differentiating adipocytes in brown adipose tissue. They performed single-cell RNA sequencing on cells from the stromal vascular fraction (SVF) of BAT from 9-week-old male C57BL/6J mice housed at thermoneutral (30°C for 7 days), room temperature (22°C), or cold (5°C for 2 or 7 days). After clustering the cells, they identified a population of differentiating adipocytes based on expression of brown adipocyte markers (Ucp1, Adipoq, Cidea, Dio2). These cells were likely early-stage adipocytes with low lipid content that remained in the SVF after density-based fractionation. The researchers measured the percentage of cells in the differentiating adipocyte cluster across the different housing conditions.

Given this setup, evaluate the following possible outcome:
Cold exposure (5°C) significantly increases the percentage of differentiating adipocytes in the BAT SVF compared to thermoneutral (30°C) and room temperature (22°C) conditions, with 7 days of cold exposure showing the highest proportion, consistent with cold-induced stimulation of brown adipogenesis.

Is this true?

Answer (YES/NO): NO